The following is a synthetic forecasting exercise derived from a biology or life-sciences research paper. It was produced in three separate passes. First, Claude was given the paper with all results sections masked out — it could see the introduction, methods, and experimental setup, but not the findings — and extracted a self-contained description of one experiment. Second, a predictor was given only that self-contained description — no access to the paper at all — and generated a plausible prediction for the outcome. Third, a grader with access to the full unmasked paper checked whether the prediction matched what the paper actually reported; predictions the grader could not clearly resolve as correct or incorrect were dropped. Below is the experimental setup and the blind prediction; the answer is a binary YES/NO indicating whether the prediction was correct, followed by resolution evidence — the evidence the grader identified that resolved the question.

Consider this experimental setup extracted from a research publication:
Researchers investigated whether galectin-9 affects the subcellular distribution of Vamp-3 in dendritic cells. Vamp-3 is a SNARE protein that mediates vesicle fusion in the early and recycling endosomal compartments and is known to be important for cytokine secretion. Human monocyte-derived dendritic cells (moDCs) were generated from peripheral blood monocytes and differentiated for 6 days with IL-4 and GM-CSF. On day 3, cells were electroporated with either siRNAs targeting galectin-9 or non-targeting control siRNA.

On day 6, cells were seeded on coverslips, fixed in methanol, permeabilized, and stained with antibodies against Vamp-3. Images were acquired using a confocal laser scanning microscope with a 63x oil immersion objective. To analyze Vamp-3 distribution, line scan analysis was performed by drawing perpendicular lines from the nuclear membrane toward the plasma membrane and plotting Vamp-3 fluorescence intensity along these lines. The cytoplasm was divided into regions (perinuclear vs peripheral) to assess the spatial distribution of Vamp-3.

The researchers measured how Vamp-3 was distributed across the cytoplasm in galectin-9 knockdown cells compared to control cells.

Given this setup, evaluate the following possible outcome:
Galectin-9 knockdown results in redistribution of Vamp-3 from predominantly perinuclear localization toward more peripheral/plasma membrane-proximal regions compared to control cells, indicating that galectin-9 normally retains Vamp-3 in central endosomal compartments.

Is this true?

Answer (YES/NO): NO